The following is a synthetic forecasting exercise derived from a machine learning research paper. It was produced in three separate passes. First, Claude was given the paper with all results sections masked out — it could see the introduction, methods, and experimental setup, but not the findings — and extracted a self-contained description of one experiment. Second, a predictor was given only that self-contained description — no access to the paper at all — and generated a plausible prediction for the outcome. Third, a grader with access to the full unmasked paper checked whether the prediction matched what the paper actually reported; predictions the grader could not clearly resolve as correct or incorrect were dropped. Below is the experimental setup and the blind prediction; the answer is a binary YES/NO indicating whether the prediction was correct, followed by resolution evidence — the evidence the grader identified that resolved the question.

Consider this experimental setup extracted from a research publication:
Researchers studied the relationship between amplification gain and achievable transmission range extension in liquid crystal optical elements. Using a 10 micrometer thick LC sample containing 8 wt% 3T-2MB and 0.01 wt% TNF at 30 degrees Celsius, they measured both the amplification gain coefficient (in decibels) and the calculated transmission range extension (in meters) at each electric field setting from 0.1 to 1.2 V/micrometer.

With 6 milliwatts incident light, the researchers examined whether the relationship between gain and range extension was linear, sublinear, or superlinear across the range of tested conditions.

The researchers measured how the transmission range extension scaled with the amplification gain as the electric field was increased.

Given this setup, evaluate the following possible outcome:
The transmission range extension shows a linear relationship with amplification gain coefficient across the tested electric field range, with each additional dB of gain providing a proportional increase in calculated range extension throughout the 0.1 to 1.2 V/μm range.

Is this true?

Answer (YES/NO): NO